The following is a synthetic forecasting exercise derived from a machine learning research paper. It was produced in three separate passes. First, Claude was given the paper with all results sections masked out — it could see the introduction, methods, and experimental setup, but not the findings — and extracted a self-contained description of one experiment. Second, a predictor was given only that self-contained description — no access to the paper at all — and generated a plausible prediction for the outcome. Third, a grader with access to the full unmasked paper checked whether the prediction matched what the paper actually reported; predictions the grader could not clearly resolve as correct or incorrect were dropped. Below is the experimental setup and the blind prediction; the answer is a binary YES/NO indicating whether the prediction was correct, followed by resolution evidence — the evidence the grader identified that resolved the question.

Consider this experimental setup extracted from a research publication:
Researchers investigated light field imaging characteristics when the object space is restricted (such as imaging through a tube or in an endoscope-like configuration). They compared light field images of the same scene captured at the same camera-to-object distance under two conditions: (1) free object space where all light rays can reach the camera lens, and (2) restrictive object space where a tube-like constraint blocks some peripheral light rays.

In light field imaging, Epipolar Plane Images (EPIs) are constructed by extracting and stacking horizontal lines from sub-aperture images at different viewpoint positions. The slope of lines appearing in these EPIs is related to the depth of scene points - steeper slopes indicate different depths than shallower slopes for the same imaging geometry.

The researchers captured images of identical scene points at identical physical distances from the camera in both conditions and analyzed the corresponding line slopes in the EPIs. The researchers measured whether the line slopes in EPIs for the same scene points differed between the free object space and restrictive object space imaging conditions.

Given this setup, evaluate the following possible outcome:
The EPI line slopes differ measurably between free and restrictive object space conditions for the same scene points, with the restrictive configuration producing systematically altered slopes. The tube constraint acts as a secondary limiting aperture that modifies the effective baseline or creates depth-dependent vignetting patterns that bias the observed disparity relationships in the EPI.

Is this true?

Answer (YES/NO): YES